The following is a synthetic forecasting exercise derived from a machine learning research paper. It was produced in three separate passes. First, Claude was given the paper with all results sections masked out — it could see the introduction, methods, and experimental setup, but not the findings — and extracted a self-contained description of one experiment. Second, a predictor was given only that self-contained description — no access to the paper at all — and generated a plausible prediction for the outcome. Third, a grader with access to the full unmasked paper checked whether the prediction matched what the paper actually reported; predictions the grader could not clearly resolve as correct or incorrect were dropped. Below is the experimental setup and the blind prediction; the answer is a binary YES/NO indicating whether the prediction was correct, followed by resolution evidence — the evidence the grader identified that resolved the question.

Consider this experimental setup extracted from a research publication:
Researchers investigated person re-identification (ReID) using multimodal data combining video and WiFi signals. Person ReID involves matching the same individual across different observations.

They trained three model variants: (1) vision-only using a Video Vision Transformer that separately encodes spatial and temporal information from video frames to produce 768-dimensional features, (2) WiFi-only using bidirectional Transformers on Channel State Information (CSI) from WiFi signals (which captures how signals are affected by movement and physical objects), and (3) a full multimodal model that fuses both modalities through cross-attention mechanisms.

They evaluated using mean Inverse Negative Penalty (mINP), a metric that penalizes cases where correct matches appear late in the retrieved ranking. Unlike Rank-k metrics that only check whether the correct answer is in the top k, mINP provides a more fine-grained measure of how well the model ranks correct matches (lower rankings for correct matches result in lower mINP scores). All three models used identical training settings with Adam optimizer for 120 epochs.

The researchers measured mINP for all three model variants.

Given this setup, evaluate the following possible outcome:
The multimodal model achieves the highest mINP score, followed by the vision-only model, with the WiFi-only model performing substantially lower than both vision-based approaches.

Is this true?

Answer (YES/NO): NO